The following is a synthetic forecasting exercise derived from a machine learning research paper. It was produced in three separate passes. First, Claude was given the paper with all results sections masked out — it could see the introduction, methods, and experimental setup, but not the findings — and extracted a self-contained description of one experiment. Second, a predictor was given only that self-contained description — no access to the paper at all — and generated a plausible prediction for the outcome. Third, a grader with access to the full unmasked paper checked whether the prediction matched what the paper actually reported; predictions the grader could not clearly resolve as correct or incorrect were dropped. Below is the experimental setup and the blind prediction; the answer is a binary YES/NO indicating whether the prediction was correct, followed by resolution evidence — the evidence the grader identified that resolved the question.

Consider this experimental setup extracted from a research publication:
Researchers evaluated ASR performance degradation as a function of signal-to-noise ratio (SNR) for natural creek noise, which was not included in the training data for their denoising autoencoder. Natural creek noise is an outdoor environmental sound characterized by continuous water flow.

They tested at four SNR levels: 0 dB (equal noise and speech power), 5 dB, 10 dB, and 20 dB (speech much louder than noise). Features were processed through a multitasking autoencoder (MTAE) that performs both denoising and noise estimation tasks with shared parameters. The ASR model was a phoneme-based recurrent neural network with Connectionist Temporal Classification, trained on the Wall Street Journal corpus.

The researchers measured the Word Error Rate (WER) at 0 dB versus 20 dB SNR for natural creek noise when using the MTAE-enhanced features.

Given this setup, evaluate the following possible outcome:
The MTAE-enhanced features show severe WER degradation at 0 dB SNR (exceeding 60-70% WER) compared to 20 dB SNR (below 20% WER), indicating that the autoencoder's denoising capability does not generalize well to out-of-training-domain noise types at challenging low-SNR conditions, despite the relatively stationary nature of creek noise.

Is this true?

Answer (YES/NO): YES